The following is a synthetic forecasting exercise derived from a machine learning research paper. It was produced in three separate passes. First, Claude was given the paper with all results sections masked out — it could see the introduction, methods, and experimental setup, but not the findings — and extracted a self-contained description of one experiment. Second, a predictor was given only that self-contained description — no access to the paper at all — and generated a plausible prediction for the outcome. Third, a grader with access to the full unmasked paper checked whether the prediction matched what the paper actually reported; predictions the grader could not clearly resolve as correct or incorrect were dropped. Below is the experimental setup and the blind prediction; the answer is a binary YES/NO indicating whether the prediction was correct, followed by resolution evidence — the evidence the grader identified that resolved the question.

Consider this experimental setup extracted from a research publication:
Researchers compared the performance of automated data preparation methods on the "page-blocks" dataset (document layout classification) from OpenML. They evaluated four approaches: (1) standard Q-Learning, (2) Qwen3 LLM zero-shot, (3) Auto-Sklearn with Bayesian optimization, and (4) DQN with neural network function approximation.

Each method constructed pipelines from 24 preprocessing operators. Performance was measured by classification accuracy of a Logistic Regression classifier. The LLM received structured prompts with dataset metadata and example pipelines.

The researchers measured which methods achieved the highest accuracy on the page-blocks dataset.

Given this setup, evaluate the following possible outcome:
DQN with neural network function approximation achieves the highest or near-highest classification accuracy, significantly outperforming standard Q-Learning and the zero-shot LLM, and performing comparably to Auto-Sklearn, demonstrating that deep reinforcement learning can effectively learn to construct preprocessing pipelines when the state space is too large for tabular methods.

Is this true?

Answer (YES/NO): NO